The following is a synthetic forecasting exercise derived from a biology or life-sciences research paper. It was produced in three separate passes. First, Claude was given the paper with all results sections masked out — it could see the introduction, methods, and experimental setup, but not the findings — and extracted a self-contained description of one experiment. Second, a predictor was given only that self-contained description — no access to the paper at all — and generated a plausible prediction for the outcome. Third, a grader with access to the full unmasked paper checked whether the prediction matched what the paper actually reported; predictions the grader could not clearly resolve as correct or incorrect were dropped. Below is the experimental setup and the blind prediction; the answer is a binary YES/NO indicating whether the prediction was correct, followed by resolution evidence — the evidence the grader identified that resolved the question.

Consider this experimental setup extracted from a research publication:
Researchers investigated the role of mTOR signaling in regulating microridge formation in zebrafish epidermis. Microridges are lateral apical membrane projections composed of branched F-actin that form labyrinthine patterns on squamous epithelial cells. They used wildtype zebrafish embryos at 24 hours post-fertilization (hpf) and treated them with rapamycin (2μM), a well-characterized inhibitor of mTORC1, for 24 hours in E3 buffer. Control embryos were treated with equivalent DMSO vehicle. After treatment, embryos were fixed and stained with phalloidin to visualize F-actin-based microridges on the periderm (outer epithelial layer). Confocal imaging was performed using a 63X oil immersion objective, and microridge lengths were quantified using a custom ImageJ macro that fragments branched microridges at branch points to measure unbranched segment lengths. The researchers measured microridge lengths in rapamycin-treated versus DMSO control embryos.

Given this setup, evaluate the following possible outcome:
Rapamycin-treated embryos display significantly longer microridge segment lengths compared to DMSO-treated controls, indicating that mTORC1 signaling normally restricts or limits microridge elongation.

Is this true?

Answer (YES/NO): YES